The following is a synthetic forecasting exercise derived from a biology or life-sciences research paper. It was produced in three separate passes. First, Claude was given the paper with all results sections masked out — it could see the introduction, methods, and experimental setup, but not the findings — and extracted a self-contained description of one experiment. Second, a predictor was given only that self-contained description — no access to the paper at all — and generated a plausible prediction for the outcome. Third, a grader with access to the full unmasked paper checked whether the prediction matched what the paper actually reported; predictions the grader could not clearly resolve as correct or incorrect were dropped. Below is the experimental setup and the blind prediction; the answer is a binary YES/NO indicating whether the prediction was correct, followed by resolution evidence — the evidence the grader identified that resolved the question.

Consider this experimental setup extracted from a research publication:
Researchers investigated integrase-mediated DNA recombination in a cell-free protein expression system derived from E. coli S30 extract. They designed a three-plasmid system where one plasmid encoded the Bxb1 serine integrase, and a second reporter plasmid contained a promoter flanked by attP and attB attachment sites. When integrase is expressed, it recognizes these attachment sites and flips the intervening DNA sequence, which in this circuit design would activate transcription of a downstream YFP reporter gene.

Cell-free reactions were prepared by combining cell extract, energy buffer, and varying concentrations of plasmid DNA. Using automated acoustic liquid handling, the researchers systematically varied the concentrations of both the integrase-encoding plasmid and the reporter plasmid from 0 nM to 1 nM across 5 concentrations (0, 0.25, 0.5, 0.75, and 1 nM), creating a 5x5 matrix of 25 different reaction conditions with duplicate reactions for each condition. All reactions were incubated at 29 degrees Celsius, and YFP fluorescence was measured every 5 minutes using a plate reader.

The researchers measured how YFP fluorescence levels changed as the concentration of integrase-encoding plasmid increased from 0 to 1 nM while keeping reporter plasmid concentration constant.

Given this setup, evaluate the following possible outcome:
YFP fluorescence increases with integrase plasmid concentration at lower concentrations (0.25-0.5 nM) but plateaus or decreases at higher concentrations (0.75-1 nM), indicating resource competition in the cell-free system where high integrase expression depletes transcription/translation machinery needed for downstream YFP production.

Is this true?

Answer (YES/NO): NO